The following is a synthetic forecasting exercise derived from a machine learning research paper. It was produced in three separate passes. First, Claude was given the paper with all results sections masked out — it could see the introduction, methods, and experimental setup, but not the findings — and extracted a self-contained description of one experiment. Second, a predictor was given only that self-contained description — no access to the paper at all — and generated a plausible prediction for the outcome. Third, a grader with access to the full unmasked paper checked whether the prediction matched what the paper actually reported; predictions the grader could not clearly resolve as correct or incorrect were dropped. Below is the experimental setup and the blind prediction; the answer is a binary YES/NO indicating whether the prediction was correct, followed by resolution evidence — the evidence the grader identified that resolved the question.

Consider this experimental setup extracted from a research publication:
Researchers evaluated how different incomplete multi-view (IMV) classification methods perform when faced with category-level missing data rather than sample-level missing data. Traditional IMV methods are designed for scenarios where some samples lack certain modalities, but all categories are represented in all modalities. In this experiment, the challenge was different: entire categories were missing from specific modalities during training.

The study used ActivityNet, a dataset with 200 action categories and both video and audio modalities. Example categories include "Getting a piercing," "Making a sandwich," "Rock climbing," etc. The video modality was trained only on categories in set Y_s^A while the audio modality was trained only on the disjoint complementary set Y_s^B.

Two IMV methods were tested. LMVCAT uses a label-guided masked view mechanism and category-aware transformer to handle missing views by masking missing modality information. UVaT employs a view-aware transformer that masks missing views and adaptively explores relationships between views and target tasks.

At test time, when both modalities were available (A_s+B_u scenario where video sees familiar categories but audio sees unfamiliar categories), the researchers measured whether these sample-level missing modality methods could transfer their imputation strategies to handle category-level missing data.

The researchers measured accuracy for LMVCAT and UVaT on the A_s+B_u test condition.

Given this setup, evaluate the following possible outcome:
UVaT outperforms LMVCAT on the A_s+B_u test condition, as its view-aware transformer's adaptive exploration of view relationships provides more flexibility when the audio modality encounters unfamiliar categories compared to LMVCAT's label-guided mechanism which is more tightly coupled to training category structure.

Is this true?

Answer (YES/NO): YES